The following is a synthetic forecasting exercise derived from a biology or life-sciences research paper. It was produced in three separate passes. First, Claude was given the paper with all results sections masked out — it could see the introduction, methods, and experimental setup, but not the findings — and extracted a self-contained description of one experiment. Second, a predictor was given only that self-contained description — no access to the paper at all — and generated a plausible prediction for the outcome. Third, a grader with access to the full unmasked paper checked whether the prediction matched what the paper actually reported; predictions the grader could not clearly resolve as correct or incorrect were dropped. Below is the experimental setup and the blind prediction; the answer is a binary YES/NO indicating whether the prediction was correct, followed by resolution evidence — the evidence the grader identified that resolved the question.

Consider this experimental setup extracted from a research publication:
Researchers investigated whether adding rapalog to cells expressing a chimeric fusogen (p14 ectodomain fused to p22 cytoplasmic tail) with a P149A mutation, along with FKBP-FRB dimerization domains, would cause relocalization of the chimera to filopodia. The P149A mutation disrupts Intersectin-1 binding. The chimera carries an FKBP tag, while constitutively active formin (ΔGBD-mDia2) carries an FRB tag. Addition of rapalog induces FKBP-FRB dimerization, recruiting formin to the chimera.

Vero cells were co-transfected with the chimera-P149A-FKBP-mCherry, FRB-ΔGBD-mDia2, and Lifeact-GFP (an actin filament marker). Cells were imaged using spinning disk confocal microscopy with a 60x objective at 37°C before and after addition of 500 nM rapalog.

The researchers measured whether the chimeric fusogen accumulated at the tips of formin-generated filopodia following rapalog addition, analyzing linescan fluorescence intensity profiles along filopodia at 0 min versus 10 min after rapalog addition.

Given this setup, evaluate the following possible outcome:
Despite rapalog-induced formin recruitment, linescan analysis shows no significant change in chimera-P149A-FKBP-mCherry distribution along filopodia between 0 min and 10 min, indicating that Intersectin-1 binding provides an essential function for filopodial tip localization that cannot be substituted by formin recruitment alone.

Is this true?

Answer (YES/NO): NO